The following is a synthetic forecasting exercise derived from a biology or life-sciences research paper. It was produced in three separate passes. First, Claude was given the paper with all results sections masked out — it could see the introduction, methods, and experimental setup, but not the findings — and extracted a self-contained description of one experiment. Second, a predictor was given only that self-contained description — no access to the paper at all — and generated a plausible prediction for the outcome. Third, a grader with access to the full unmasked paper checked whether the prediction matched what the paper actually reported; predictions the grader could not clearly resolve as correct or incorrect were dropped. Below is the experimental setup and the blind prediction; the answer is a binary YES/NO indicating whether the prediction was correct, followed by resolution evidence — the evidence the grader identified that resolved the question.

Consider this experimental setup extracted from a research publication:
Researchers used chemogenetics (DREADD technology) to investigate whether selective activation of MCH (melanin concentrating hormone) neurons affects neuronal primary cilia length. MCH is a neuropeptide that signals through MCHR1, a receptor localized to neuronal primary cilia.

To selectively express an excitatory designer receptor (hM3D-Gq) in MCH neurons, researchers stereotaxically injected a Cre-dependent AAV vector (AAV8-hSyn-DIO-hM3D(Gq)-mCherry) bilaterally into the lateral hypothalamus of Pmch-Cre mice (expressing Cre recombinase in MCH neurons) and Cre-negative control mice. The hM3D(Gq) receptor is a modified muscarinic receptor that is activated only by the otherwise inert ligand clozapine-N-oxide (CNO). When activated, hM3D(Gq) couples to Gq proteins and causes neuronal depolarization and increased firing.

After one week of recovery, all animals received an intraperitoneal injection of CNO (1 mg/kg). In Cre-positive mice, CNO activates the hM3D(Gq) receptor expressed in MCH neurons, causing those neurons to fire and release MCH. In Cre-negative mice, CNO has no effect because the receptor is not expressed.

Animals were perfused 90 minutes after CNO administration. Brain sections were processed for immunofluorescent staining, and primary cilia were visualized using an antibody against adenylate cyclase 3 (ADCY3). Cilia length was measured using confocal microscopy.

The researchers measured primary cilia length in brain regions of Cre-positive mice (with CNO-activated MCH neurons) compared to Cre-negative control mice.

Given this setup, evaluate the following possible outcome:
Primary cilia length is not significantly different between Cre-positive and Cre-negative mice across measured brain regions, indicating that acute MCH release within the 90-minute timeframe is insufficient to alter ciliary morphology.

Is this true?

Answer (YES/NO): NO